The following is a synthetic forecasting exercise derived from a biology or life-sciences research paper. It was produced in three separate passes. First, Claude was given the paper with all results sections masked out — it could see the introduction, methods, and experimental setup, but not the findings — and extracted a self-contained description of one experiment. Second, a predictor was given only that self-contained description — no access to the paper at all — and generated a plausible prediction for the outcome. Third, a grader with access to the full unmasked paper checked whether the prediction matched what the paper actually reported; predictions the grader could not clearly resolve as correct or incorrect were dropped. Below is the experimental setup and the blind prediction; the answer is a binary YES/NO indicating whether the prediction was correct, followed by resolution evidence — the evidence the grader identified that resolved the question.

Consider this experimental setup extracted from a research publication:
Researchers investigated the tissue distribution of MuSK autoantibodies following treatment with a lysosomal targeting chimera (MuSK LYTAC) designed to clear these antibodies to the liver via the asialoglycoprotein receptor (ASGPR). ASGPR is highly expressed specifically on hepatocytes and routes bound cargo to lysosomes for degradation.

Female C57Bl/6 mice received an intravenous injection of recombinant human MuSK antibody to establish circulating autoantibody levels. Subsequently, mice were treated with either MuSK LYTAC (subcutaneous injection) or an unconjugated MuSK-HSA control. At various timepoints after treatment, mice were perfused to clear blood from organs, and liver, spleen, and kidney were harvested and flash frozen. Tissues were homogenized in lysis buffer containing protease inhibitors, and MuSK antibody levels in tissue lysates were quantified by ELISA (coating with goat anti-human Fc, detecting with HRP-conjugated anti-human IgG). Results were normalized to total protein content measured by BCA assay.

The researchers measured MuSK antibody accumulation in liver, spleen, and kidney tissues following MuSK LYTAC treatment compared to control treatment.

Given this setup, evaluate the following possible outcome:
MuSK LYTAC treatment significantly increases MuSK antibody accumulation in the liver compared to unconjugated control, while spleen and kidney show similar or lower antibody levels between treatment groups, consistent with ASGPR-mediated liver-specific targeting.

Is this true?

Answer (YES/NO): YES